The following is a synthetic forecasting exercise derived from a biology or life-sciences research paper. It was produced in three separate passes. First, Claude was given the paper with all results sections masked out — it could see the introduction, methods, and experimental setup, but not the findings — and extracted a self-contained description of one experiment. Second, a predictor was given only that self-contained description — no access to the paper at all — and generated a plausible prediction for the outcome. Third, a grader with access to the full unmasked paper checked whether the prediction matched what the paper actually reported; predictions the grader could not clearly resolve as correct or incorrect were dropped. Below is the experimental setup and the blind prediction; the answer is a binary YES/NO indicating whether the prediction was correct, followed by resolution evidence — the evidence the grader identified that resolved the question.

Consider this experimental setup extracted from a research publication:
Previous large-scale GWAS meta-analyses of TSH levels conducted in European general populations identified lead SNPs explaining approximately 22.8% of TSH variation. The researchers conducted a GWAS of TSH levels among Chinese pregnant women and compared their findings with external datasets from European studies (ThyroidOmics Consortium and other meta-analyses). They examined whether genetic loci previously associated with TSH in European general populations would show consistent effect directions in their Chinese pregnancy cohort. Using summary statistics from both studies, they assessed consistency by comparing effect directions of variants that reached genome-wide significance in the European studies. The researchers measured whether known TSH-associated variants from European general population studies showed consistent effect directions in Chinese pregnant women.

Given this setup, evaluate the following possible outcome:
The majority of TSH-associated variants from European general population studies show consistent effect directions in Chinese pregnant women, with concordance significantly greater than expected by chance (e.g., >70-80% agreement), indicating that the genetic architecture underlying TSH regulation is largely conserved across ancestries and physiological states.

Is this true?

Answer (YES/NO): YES